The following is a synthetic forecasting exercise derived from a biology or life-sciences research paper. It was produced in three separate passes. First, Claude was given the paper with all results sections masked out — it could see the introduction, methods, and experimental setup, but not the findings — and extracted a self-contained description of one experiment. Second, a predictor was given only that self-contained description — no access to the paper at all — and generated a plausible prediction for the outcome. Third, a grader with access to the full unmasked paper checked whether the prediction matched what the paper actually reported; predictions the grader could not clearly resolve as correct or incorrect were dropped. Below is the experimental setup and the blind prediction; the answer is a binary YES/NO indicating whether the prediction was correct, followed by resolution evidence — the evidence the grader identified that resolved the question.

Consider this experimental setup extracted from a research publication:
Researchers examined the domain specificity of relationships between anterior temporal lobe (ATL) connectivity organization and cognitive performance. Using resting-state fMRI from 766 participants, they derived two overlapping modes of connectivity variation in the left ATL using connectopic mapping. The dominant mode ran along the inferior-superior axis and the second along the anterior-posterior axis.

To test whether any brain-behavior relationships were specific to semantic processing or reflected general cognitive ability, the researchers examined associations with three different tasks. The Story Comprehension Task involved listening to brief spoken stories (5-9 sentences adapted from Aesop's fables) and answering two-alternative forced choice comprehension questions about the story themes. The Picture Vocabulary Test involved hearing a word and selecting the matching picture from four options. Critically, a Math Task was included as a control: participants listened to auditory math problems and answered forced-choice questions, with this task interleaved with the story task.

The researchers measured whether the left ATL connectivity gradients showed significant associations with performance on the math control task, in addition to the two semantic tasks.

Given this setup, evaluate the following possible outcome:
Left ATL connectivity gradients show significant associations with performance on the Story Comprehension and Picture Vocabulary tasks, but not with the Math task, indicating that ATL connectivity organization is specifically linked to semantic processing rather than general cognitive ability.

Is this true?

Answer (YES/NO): YES